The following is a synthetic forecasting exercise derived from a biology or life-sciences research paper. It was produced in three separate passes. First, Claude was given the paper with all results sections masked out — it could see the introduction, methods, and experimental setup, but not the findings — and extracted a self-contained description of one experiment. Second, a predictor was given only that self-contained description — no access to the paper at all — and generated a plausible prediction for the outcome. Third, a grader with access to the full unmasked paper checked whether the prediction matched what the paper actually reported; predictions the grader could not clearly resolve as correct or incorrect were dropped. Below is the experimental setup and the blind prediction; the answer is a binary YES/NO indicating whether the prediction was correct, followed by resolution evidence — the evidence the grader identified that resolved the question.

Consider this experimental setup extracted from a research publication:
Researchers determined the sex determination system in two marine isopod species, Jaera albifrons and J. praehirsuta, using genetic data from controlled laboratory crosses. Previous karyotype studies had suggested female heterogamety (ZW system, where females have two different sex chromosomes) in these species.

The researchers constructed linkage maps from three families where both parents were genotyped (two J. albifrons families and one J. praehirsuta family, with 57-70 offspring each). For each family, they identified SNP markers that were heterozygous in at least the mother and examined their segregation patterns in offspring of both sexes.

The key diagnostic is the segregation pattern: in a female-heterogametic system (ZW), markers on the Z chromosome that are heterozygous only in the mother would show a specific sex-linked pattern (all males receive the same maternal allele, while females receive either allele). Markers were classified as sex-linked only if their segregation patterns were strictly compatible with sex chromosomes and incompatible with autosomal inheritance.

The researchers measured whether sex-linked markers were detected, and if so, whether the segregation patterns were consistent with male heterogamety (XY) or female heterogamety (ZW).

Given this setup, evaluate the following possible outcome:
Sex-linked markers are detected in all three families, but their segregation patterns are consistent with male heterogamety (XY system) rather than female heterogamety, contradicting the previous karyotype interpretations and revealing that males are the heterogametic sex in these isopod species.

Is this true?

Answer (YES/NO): NO